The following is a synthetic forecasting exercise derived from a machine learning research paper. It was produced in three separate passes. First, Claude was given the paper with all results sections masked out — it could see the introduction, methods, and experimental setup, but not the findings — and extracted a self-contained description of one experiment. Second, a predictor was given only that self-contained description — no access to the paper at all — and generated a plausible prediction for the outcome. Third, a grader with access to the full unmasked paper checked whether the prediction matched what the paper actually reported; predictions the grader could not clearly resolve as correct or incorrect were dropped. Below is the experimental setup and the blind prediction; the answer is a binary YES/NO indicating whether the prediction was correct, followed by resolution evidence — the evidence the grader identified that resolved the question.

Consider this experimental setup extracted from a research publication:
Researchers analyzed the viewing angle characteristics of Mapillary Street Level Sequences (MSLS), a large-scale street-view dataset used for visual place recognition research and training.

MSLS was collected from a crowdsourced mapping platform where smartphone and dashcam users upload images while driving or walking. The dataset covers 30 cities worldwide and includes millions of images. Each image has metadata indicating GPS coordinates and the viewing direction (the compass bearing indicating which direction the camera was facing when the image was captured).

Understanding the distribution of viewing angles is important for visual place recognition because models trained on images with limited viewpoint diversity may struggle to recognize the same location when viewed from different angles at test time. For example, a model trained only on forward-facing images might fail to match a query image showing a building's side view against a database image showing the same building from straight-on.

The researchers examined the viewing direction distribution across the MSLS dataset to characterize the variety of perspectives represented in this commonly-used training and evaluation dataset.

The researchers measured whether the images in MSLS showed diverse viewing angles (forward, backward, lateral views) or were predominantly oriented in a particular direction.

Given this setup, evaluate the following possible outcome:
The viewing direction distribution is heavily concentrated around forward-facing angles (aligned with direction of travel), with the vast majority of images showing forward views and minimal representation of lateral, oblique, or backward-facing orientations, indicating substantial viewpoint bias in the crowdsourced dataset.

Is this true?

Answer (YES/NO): YES